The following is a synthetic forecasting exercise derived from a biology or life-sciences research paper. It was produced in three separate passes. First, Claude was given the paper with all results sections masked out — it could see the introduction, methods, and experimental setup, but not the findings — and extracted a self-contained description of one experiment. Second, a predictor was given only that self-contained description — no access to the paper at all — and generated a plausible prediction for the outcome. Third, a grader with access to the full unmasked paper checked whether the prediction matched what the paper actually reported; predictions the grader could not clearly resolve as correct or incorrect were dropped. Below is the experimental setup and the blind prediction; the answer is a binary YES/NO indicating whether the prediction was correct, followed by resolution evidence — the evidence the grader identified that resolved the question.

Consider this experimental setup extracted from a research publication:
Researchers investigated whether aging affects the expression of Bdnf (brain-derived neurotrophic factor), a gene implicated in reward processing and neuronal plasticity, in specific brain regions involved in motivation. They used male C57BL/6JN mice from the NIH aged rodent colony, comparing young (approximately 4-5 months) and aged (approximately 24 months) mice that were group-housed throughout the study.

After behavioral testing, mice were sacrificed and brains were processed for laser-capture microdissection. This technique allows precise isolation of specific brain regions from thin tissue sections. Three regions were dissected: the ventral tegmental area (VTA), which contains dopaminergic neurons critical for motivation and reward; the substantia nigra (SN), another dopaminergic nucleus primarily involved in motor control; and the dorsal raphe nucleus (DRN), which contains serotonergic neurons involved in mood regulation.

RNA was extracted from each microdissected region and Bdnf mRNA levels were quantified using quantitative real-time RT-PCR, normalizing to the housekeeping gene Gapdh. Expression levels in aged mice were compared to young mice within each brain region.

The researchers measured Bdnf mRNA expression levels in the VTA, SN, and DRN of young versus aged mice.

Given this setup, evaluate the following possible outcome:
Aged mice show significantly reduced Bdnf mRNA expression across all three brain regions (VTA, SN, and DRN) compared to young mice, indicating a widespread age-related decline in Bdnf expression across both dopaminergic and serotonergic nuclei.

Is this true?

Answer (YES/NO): NO